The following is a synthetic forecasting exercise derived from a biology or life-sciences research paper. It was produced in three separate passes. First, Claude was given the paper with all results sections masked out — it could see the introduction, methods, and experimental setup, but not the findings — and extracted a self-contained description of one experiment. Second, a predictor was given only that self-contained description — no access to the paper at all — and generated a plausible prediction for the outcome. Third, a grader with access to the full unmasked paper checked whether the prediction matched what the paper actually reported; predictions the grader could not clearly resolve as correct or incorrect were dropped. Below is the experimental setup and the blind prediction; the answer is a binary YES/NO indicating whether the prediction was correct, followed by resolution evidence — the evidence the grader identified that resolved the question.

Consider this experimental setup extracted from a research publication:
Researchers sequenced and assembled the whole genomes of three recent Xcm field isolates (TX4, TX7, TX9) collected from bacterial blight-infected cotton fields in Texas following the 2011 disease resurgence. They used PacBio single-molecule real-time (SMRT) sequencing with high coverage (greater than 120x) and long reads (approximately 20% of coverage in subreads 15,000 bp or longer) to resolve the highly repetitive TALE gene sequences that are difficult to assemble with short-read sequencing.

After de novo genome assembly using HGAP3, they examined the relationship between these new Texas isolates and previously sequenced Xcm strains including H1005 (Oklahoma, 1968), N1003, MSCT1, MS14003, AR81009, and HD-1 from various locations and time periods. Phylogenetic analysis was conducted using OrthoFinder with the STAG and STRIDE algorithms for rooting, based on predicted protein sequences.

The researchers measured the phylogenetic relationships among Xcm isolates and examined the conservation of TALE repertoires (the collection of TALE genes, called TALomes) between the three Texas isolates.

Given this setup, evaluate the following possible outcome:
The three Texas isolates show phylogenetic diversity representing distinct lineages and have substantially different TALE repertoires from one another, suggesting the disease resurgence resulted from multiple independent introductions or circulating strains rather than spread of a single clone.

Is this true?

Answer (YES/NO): NO